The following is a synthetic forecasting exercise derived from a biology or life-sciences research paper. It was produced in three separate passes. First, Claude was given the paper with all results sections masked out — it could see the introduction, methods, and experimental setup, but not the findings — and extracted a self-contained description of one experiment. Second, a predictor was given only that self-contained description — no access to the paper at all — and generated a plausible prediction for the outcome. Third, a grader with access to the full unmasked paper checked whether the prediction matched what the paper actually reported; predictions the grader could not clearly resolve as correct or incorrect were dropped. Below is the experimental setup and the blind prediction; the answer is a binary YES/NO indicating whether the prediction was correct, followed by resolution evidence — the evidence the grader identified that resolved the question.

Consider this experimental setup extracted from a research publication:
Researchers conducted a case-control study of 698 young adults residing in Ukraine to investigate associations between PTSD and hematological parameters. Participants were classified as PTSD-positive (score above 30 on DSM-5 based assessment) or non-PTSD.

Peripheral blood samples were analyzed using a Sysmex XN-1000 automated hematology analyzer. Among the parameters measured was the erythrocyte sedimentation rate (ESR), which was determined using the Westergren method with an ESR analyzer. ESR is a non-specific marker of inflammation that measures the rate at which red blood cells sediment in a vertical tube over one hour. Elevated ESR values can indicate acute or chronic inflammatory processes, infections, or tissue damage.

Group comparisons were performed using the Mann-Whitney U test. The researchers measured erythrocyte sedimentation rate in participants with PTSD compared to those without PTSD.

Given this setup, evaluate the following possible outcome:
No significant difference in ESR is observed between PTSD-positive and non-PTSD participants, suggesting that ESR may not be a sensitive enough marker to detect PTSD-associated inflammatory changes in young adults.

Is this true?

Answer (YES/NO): NO